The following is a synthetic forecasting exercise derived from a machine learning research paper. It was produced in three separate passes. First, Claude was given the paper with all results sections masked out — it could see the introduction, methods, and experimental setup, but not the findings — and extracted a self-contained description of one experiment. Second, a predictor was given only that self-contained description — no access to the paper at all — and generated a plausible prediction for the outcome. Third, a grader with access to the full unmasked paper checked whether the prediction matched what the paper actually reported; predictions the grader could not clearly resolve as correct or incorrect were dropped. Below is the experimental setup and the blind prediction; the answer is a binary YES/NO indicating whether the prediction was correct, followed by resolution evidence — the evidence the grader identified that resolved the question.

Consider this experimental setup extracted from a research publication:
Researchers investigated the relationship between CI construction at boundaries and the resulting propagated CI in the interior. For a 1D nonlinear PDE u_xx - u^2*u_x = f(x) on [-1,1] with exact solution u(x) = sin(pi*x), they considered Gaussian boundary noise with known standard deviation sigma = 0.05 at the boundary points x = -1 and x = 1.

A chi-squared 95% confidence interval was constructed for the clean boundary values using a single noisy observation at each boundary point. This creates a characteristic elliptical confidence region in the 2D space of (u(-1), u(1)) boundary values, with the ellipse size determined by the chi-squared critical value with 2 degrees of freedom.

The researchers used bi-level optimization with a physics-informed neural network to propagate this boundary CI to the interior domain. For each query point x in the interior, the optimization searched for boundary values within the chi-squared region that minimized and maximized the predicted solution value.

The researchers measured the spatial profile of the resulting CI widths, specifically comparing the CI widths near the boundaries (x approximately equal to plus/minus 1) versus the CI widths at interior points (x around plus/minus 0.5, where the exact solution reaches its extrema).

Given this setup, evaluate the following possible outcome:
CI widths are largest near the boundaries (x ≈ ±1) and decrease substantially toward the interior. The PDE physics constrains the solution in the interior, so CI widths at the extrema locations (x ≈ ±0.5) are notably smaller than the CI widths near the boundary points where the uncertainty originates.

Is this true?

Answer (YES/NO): NO